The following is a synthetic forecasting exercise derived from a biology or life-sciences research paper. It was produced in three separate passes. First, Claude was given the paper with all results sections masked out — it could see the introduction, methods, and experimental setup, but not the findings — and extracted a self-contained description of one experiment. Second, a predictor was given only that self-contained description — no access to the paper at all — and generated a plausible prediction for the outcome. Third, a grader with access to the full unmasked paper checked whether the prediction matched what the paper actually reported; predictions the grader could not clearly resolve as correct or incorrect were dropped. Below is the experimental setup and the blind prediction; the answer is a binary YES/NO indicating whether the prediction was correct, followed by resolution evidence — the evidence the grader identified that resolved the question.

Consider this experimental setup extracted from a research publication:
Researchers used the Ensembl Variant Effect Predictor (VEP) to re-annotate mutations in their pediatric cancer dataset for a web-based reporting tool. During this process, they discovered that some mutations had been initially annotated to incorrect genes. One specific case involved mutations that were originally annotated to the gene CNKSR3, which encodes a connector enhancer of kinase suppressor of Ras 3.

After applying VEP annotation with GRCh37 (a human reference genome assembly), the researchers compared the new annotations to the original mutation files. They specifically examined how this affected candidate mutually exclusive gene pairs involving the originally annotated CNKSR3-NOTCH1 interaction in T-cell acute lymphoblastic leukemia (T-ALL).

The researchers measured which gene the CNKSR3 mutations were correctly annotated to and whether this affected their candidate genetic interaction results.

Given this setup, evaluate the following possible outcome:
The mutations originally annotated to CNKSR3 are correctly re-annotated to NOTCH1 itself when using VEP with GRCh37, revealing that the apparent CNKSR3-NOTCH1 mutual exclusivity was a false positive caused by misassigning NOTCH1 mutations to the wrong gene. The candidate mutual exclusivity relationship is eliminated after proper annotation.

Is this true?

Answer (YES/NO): NO